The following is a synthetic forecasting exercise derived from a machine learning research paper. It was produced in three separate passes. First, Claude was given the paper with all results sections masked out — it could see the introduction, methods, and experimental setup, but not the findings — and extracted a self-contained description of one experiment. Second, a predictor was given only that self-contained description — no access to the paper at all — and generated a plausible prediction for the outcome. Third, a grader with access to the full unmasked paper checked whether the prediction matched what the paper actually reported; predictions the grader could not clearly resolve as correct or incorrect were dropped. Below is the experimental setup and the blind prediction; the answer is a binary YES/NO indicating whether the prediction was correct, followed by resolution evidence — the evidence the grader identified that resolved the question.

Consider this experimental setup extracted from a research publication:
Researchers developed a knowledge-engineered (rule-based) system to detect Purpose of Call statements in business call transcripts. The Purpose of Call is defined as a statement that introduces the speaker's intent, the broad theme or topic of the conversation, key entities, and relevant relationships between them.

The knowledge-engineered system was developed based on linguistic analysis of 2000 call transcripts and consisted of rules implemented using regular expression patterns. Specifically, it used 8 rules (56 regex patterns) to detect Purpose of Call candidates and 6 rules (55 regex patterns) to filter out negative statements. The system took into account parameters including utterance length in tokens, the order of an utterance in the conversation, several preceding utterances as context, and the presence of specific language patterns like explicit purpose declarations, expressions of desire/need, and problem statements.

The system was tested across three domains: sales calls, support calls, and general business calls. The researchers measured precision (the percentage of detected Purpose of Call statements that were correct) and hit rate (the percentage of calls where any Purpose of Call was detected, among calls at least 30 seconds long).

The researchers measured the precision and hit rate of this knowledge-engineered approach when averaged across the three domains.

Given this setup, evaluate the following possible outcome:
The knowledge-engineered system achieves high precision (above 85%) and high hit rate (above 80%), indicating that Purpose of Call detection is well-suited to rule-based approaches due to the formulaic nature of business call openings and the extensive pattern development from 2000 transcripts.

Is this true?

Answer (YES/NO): NO